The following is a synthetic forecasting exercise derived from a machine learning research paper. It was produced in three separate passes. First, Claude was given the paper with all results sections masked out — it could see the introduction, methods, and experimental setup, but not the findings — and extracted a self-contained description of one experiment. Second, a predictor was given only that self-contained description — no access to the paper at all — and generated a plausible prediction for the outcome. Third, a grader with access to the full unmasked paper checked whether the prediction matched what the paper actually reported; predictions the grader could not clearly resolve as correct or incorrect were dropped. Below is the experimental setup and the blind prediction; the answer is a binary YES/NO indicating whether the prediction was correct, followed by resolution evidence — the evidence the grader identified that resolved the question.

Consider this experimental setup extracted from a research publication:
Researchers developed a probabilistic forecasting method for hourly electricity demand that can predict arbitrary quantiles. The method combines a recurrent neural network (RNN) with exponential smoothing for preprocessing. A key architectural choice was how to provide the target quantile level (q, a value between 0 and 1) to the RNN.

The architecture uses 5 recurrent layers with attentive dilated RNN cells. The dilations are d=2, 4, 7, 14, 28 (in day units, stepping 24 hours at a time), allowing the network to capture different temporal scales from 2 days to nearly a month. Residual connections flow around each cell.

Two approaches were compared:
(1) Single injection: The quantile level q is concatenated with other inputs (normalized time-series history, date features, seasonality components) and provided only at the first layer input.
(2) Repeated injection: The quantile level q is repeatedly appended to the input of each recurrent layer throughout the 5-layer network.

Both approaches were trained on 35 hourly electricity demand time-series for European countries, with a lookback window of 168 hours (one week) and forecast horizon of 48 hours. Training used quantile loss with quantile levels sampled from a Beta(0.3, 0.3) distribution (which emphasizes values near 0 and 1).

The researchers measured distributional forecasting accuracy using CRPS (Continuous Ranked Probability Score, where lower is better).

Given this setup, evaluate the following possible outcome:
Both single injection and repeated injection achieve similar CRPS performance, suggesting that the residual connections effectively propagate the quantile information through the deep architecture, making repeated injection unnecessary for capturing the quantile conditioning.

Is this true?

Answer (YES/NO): NO